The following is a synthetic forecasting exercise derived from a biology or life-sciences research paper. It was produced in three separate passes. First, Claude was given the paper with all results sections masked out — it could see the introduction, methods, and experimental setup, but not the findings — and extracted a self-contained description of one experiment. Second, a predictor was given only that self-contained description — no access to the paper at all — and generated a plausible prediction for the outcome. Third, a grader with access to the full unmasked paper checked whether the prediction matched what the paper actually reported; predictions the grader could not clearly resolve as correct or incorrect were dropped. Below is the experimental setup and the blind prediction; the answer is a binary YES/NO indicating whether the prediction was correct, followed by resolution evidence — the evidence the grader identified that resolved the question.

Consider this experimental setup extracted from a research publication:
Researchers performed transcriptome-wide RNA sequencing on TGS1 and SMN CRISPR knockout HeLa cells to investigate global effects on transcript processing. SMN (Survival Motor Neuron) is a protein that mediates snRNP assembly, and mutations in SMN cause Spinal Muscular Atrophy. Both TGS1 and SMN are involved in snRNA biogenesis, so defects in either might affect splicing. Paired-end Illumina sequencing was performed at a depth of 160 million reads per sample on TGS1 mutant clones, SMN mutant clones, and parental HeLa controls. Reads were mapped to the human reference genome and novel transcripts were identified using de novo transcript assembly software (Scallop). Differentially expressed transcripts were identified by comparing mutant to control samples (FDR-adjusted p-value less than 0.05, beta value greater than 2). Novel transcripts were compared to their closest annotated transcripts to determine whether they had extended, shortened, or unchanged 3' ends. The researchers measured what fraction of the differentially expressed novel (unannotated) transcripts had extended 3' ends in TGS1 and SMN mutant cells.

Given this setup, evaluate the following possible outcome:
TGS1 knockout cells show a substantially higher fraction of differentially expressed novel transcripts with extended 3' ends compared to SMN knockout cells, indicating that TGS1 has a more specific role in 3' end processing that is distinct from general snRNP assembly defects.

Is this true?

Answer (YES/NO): NO